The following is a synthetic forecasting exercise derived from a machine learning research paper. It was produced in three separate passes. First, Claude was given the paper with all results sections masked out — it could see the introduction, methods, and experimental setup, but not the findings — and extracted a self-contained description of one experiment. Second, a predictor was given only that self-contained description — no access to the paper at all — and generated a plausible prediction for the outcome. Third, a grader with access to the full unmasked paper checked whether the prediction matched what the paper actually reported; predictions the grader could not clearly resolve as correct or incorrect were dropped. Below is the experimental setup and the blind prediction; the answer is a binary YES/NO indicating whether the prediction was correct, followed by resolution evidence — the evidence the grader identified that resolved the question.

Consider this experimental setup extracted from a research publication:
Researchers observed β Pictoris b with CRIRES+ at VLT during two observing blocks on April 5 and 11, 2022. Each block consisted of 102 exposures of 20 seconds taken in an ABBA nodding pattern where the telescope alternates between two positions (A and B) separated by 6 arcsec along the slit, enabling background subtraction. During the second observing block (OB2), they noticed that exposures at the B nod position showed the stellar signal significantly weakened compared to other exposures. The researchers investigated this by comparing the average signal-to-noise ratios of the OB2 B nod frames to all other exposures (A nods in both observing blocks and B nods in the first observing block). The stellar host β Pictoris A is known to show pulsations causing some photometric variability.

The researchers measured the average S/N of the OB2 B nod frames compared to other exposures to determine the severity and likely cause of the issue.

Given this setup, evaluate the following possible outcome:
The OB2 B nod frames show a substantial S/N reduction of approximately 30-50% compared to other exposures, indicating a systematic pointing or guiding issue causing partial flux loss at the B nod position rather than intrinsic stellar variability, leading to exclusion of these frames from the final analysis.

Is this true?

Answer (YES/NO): NO